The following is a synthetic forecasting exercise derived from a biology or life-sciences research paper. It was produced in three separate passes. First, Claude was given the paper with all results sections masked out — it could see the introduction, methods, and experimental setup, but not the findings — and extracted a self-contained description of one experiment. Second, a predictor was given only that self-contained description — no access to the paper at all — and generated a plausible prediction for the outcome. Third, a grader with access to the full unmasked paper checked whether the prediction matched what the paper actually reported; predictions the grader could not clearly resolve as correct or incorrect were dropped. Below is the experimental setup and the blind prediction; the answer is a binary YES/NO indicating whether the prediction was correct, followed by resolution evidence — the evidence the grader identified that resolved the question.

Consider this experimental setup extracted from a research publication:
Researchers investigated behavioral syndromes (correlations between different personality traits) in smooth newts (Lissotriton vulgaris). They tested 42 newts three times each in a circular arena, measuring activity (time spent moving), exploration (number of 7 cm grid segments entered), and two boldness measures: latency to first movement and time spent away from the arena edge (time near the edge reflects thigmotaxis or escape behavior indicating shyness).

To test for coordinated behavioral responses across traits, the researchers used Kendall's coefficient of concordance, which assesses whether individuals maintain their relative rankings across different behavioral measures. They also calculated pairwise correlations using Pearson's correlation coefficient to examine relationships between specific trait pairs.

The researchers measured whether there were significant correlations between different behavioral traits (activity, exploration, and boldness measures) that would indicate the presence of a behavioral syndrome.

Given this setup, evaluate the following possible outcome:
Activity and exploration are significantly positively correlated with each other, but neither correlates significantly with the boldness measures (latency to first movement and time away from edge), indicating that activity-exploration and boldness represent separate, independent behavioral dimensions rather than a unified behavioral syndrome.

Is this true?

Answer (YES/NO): NO